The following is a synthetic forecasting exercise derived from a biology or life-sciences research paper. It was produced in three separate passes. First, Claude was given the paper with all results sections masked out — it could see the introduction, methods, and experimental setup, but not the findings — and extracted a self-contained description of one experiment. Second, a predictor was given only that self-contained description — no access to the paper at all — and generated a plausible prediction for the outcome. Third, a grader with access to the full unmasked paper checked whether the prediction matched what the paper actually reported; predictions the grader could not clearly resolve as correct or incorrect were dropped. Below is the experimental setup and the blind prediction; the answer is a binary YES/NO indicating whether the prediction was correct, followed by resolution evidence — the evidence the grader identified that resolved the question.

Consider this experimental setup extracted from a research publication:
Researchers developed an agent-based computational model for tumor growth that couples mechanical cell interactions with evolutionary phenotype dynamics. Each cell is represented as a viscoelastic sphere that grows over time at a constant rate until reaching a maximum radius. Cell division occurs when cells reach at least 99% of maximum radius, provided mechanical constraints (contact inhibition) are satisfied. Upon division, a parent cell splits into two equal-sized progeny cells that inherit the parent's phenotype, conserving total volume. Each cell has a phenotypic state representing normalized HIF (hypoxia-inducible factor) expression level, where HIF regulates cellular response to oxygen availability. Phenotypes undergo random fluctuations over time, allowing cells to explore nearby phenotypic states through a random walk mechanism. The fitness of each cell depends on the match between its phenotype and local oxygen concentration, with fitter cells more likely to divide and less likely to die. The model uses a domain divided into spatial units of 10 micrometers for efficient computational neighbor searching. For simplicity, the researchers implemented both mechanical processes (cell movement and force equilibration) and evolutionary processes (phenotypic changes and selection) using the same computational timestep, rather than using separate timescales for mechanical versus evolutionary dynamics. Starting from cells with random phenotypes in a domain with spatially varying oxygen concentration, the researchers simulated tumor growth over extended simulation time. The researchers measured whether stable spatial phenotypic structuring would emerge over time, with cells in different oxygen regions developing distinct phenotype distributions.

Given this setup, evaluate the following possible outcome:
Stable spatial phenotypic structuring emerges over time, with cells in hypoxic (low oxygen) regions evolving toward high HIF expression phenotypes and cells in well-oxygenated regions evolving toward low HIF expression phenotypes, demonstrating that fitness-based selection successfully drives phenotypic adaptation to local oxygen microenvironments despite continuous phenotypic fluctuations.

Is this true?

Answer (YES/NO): YES